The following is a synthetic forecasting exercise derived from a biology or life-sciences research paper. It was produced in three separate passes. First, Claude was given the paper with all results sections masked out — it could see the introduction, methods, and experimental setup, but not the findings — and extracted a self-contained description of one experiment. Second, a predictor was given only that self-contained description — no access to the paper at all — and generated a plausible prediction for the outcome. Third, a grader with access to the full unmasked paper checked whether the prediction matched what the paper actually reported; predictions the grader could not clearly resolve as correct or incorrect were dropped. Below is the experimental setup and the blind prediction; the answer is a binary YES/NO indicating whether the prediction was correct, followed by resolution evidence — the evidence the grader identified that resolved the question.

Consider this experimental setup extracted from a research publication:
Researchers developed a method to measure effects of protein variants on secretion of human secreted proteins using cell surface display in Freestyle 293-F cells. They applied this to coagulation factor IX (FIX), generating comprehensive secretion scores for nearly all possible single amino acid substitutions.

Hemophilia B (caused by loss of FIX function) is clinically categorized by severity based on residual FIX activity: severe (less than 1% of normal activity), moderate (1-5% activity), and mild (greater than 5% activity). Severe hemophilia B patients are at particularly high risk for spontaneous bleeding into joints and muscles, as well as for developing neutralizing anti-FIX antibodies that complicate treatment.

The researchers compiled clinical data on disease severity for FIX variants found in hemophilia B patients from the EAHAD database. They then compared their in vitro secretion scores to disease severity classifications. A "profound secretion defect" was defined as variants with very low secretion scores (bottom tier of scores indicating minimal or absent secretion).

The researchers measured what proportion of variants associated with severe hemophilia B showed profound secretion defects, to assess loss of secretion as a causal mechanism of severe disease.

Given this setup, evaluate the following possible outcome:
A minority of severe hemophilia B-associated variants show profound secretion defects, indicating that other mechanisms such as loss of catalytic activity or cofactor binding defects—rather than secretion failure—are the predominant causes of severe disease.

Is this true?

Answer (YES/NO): NO